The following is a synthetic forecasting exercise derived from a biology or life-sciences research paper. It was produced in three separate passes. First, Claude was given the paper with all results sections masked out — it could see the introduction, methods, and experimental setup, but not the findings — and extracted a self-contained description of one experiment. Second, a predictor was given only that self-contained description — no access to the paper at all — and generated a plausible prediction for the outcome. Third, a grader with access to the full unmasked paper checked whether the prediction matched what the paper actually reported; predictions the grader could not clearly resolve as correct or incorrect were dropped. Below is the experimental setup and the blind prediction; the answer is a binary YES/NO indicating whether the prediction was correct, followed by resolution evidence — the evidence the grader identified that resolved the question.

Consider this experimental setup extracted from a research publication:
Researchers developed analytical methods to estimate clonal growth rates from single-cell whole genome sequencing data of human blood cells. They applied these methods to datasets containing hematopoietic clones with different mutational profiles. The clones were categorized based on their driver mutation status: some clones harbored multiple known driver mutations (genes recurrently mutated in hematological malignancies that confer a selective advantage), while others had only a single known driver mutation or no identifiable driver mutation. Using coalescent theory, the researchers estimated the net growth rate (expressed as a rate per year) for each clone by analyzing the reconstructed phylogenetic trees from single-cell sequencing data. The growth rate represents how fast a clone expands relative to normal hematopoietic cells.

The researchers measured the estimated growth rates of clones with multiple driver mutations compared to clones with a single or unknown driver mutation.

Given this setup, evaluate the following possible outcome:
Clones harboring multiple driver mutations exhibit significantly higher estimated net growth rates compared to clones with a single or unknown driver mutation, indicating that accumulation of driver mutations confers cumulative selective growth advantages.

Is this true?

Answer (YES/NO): YES